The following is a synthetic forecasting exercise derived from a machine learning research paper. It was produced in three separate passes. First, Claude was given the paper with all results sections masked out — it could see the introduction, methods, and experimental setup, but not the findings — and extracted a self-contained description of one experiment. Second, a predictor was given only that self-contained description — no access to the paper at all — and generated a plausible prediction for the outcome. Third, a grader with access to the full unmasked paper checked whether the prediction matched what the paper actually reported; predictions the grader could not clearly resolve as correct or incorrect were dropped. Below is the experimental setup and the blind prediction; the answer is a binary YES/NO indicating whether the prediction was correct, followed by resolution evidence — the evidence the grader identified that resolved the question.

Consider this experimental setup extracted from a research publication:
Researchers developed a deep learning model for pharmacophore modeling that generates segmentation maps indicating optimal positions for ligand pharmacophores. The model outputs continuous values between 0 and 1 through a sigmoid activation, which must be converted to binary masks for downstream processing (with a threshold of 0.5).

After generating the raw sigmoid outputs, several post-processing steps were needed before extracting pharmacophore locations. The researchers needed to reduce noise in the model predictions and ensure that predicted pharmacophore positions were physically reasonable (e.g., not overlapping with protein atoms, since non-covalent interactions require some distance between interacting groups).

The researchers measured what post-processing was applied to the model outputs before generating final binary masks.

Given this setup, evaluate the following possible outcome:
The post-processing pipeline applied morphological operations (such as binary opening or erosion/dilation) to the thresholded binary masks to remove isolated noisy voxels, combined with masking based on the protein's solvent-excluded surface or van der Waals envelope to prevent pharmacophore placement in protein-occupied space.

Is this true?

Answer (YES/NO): NO